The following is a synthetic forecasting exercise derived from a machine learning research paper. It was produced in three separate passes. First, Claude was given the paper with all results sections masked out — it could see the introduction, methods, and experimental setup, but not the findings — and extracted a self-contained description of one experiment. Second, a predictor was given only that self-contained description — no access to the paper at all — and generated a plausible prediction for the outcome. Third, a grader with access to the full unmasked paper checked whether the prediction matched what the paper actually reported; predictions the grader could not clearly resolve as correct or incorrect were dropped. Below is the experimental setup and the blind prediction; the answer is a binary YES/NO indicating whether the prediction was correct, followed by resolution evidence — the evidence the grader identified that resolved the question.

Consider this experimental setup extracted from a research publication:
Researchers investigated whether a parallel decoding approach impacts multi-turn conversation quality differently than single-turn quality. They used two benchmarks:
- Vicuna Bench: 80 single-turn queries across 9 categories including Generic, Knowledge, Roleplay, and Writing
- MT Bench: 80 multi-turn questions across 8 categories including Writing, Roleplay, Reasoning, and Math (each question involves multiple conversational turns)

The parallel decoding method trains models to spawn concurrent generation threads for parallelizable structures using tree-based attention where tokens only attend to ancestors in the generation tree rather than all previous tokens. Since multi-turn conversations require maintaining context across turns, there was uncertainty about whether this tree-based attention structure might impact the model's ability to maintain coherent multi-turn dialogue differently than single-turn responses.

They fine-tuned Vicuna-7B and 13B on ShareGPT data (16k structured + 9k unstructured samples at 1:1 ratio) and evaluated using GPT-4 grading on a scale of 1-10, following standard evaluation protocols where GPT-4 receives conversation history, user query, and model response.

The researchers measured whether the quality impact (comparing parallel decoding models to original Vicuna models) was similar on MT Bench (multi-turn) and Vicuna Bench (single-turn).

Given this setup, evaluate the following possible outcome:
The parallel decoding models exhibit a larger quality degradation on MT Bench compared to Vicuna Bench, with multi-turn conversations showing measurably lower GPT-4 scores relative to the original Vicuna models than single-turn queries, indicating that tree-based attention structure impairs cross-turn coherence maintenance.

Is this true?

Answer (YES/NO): NO